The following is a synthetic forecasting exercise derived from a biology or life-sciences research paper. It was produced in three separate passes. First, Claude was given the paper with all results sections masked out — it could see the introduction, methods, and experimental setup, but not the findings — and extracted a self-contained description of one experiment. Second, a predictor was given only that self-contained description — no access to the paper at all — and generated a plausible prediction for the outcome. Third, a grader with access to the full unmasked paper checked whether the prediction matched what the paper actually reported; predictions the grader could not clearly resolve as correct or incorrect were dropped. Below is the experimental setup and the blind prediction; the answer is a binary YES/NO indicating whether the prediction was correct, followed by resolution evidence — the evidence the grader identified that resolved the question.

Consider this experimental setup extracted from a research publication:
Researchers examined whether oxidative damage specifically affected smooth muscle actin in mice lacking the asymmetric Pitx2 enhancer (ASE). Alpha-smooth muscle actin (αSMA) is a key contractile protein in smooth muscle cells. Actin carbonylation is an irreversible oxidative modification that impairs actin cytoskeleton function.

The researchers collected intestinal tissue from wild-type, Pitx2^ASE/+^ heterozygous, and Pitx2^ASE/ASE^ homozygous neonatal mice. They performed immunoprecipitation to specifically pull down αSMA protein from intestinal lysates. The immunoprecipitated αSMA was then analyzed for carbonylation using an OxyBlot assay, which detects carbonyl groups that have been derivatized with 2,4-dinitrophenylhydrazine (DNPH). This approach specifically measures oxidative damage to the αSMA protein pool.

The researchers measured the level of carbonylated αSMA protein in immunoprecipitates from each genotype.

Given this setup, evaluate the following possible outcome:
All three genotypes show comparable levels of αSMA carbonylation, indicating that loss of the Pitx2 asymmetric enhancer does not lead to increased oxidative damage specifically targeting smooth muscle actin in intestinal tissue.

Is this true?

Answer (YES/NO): NO